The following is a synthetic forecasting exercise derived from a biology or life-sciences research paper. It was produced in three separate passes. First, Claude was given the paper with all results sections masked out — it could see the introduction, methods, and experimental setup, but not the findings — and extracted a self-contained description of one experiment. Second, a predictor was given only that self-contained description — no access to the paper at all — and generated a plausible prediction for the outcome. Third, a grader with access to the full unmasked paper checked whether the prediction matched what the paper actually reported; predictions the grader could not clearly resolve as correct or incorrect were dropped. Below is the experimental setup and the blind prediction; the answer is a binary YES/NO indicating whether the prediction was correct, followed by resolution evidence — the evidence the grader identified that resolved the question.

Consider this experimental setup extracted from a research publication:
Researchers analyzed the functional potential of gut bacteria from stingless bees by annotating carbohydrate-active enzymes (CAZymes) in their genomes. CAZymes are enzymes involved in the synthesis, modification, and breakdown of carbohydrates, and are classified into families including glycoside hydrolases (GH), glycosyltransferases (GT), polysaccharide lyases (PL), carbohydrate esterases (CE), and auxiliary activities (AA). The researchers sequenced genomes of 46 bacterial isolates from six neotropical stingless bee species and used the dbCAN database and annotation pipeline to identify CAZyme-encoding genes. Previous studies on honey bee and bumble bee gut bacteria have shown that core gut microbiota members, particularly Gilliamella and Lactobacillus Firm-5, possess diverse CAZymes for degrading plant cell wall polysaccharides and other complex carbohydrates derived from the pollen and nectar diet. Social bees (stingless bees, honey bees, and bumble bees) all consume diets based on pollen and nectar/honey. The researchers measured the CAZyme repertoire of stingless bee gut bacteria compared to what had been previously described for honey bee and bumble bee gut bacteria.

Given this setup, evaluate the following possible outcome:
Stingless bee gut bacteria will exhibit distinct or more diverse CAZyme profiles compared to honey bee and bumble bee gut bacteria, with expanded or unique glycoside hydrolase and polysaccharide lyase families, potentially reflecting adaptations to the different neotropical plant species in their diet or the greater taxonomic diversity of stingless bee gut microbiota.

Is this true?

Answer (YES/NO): NO